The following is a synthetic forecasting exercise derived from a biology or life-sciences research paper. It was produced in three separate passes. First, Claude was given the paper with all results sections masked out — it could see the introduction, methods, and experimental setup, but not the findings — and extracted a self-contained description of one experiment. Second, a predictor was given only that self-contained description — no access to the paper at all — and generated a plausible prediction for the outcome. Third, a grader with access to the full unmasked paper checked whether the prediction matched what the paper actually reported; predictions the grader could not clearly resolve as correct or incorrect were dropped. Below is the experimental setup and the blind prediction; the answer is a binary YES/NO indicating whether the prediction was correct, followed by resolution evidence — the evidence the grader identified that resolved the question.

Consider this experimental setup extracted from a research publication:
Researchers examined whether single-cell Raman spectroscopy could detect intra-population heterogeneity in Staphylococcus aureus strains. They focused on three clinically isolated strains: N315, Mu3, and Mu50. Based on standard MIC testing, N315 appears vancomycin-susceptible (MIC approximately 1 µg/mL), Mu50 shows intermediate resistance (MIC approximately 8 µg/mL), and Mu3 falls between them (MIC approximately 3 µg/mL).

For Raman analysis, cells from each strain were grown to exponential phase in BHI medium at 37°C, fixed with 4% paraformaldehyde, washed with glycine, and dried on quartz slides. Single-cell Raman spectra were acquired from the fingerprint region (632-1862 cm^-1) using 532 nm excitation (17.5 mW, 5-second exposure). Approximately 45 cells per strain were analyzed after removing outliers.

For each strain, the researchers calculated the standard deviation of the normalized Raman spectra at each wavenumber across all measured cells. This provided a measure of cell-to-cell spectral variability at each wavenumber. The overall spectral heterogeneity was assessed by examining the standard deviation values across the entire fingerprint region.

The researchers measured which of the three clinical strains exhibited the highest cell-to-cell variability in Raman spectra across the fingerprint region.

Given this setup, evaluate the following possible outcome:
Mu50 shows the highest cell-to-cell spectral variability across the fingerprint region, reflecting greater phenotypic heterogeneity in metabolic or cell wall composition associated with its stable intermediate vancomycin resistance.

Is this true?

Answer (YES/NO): NO